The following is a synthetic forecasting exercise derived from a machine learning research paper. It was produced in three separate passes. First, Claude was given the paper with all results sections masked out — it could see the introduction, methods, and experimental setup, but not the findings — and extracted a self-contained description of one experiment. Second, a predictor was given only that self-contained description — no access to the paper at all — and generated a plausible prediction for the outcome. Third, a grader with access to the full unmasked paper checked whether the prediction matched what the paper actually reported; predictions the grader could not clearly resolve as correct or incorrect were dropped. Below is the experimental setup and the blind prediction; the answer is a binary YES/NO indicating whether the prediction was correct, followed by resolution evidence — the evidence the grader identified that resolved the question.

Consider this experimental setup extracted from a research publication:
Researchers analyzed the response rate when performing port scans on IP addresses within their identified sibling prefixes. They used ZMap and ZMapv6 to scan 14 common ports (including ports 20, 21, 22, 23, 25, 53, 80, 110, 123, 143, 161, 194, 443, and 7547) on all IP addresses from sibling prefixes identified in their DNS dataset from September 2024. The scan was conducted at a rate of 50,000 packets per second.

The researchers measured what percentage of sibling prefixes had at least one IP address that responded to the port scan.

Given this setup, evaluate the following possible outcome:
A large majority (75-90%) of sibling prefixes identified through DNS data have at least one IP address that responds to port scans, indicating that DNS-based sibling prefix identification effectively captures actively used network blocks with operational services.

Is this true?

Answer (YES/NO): NO